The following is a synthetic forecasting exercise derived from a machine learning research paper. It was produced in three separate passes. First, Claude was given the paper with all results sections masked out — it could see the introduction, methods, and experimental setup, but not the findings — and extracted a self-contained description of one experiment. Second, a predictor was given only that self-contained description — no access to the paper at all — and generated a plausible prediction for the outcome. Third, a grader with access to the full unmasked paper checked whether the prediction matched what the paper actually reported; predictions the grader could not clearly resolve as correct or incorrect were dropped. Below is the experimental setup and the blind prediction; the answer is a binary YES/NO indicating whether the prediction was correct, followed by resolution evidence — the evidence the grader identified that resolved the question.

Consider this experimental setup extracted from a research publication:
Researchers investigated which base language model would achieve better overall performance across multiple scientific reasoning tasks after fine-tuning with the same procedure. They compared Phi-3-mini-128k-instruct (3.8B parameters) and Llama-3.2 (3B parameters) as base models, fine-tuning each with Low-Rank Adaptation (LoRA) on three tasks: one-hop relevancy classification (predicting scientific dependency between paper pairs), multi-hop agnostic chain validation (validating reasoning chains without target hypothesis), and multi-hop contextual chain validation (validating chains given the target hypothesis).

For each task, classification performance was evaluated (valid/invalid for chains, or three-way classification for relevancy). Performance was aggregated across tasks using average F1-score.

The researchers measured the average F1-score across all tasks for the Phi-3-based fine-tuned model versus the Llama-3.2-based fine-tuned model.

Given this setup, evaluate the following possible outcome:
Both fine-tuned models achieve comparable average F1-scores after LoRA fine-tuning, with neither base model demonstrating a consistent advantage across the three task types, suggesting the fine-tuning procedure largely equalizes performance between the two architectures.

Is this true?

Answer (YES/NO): YES